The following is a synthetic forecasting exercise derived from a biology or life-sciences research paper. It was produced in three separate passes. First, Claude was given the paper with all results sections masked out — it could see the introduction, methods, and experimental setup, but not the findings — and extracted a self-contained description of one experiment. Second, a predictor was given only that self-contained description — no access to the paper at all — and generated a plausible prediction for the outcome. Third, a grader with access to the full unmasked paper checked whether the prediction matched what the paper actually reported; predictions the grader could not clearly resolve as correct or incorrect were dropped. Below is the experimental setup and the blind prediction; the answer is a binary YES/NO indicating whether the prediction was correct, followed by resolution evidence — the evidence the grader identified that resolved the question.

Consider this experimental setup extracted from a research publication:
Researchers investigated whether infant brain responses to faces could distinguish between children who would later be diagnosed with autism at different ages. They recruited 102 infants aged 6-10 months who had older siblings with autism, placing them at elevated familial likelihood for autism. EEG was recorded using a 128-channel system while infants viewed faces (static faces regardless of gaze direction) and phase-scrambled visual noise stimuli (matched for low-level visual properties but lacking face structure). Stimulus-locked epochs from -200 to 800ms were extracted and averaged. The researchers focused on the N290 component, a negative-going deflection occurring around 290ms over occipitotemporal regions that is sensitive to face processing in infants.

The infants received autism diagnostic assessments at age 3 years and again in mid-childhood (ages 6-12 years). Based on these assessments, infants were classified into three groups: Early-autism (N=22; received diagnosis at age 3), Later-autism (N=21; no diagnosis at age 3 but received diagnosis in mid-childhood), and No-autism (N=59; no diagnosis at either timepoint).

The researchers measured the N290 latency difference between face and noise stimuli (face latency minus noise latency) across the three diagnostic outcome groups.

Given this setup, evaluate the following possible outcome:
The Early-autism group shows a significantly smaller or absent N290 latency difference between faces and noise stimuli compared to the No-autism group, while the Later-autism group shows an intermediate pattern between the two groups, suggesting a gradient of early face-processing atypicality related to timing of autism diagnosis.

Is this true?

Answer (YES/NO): NO